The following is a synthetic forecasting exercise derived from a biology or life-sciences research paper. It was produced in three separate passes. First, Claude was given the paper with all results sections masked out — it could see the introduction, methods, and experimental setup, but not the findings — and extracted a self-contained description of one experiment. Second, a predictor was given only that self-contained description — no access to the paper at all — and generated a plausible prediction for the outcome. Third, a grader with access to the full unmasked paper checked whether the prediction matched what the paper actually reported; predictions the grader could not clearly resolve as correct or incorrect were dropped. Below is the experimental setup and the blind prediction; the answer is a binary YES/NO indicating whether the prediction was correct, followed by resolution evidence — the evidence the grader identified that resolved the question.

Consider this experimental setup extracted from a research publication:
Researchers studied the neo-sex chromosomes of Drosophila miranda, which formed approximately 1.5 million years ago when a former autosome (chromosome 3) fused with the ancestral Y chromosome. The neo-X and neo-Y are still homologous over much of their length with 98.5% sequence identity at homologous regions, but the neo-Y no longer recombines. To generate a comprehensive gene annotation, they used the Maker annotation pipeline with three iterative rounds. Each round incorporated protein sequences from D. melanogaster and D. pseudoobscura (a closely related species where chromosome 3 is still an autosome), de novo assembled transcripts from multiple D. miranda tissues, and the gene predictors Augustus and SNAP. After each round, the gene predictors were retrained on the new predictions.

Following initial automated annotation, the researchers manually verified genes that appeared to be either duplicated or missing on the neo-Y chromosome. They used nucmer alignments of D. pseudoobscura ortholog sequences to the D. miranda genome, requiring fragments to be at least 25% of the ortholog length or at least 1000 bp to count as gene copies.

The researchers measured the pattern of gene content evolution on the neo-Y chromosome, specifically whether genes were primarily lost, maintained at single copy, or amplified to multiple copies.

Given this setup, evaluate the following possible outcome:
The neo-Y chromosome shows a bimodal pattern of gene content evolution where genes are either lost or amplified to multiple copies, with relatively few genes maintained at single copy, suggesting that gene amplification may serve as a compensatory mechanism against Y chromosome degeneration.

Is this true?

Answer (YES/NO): NO